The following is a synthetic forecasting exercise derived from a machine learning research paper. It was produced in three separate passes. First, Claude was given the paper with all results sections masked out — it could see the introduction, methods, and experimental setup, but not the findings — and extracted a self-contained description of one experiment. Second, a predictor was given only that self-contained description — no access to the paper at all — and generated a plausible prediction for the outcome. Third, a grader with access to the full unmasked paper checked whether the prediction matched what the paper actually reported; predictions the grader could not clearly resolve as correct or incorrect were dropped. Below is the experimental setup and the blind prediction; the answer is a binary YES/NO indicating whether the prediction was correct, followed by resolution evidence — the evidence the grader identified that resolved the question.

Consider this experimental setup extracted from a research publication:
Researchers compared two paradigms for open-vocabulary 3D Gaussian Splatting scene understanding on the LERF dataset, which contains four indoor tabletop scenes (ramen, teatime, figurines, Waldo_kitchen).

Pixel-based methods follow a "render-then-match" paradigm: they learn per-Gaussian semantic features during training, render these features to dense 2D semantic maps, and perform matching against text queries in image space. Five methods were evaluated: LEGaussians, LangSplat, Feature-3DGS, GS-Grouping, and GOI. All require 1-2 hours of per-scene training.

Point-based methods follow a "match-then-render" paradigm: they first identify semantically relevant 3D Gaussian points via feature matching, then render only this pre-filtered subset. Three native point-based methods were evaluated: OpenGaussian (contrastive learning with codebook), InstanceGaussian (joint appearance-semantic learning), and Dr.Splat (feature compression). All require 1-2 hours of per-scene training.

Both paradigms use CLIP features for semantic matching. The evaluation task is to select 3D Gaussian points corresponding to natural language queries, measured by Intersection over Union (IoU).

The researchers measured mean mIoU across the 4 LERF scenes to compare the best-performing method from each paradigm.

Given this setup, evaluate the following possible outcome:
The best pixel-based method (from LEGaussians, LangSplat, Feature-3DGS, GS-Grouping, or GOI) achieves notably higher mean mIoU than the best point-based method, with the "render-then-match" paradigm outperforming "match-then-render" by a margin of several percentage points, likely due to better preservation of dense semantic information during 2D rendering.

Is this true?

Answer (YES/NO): YES